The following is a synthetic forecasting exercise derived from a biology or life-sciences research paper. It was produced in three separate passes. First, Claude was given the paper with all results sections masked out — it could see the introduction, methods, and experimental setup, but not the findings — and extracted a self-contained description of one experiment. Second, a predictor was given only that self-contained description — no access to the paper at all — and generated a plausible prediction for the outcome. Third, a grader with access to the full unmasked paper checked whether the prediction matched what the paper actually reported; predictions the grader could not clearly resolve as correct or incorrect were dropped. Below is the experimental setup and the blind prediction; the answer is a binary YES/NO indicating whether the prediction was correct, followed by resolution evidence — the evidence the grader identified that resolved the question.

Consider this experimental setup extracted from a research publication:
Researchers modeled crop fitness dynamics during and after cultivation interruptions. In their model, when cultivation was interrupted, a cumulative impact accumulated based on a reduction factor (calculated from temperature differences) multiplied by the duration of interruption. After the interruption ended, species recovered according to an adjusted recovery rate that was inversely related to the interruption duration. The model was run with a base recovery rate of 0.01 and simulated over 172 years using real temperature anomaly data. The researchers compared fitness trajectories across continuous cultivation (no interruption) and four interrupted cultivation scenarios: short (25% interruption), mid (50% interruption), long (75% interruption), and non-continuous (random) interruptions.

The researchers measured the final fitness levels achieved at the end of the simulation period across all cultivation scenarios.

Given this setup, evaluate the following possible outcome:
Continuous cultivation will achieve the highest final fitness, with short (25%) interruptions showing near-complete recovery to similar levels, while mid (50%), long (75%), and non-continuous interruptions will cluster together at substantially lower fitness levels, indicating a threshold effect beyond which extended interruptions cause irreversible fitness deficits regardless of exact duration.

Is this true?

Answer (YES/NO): NO